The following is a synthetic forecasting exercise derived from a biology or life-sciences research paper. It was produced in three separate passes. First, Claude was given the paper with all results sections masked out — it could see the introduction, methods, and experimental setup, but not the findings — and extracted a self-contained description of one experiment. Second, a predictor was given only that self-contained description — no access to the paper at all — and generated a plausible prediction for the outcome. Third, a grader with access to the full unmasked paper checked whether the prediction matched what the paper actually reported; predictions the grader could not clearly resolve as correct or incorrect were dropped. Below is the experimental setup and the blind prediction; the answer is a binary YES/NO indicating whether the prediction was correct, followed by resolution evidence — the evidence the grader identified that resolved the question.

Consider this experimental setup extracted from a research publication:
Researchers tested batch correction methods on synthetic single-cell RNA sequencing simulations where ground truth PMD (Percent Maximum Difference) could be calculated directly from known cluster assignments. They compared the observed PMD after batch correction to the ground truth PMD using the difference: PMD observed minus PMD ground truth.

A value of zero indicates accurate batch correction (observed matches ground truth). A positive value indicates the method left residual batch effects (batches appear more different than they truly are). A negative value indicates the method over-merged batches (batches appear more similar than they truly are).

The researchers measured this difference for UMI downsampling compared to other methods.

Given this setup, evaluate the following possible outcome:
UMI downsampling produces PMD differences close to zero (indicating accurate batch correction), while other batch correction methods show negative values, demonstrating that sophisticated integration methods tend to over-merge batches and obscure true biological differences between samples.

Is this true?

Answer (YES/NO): NO